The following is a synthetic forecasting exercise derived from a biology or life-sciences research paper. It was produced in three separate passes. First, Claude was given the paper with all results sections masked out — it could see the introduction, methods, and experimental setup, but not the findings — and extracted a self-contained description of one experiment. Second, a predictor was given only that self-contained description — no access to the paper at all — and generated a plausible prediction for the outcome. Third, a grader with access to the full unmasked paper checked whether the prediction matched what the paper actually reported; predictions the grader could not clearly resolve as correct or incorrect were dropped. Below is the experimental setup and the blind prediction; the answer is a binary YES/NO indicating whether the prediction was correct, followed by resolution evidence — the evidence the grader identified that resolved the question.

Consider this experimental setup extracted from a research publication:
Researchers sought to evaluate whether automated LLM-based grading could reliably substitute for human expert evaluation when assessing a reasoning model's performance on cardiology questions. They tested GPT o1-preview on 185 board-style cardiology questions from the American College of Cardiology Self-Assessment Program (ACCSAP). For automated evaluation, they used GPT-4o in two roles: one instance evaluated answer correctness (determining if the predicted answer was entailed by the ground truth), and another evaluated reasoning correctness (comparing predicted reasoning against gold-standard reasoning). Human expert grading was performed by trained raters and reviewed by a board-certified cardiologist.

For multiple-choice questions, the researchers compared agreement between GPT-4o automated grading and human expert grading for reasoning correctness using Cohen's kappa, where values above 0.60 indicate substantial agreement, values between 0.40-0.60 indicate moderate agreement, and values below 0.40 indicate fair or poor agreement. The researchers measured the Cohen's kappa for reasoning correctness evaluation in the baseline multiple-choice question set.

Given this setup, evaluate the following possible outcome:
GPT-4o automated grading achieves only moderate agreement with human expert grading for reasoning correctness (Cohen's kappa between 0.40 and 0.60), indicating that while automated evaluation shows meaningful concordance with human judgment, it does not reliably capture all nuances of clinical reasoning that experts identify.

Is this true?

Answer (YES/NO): NO